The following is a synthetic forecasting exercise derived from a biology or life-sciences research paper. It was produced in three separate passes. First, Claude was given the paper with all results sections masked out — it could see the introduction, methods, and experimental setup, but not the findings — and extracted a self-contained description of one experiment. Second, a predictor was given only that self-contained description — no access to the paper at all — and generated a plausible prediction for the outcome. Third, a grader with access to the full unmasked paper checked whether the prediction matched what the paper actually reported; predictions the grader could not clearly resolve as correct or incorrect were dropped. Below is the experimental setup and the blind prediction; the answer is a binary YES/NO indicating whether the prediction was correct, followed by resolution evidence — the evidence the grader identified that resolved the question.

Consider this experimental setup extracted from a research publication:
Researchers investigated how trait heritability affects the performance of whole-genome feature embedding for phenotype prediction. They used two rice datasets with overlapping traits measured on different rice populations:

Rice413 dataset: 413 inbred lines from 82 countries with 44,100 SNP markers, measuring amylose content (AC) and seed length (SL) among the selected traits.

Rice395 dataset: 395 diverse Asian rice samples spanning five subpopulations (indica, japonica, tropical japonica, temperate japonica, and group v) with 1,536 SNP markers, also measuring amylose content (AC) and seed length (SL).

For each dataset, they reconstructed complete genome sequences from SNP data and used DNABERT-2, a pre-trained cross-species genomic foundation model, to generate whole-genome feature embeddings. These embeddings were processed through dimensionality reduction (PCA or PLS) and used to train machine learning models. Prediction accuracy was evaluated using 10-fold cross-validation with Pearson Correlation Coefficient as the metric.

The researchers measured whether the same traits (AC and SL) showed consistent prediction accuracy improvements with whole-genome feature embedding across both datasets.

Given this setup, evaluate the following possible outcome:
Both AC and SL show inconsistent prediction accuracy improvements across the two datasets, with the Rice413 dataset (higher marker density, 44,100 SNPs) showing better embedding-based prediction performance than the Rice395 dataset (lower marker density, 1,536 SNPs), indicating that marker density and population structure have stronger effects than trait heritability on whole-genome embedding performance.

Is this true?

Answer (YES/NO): NO